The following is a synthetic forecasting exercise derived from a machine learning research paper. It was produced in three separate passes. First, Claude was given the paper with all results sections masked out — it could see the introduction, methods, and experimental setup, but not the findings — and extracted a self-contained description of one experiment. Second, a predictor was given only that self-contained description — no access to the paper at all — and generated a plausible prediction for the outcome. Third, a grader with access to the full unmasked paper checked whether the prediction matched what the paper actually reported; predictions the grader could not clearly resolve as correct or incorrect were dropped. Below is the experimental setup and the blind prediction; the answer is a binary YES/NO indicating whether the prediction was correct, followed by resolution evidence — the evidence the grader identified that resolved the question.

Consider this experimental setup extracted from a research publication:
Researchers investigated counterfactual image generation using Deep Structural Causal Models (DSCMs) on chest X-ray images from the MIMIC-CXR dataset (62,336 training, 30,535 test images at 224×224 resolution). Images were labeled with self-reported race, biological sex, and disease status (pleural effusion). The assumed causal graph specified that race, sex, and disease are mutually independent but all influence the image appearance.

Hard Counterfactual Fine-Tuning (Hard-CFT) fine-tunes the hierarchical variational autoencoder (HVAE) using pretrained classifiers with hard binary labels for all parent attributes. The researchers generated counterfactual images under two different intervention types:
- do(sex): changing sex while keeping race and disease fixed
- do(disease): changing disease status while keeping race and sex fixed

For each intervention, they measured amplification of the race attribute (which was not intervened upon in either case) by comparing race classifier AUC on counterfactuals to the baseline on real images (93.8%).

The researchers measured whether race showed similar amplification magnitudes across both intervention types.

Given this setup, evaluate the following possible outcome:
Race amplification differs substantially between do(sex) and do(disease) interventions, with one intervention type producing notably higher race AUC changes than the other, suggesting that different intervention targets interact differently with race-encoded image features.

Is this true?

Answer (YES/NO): NO